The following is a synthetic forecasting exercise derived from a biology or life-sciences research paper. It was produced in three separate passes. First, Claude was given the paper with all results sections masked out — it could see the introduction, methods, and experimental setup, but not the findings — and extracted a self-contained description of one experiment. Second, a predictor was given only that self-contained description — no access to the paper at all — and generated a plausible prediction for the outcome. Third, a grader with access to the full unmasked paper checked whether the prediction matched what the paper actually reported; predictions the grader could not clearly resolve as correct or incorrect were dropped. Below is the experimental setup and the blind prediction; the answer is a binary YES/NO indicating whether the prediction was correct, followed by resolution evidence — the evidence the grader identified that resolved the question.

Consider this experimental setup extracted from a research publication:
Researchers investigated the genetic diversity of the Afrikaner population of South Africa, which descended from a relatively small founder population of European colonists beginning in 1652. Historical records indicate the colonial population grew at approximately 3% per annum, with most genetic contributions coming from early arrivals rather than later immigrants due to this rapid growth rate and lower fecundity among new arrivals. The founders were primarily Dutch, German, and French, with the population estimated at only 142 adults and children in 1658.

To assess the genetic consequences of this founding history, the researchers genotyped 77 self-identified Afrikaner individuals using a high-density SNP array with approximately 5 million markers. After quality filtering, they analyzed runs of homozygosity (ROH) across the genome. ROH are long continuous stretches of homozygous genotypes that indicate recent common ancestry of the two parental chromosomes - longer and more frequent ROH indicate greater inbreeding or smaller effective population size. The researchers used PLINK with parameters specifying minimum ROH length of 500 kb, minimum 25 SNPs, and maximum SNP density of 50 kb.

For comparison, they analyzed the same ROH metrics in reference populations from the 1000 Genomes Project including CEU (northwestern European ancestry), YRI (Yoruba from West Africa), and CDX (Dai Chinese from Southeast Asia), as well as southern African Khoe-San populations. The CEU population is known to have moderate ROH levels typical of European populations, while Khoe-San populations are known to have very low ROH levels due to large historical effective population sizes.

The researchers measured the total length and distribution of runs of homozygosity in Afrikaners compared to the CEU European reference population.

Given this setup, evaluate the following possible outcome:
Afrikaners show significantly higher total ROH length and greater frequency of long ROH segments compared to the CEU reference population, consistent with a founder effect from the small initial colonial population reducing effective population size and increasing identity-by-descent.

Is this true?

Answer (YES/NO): NO